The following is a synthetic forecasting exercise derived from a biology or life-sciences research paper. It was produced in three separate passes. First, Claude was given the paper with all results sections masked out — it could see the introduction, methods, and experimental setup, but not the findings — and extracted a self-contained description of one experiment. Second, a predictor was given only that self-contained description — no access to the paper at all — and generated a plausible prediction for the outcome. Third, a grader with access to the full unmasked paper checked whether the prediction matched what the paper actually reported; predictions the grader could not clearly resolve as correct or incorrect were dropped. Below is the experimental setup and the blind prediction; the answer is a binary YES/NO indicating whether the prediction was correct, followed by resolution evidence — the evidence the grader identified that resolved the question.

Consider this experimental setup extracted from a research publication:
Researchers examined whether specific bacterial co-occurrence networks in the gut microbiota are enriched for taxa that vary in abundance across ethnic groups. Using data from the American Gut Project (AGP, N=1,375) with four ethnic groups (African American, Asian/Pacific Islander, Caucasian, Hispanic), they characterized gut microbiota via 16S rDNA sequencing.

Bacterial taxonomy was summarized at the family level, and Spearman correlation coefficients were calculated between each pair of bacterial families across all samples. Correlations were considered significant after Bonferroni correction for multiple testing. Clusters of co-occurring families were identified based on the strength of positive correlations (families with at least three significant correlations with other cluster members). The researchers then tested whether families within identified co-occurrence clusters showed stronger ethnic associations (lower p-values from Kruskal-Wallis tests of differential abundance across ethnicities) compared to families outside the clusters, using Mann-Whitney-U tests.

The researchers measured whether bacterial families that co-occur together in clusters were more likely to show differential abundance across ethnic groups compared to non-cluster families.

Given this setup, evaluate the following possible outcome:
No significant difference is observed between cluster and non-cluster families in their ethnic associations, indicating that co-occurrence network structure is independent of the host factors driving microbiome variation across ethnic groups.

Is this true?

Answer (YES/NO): NO